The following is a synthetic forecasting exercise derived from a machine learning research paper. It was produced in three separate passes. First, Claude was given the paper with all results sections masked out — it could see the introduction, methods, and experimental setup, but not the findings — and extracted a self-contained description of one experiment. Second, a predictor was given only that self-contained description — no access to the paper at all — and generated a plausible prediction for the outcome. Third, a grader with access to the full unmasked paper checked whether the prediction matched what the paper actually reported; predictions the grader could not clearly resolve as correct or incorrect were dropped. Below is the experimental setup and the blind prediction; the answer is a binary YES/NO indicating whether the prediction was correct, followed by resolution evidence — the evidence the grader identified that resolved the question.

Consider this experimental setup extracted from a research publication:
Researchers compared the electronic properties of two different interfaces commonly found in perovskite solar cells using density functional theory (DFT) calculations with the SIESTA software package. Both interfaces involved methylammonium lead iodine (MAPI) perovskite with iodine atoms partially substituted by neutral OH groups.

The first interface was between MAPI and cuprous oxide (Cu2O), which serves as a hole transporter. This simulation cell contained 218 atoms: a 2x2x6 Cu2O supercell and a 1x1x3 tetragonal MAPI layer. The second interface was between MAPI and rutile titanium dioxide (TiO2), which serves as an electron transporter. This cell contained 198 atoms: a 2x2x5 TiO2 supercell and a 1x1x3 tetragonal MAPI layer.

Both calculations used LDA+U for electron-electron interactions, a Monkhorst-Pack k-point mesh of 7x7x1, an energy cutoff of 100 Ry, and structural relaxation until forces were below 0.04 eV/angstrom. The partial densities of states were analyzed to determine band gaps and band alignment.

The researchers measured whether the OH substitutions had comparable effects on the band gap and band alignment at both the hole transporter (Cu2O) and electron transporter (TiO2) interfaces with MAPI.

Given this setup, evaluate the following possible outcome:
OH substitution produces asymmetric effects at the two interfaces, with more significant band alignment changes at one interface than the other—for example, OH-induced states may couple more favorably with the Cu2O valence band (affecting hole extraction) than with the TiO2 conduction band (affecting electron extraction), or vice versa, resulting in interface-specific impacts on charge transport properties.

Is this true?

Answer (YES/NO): NO